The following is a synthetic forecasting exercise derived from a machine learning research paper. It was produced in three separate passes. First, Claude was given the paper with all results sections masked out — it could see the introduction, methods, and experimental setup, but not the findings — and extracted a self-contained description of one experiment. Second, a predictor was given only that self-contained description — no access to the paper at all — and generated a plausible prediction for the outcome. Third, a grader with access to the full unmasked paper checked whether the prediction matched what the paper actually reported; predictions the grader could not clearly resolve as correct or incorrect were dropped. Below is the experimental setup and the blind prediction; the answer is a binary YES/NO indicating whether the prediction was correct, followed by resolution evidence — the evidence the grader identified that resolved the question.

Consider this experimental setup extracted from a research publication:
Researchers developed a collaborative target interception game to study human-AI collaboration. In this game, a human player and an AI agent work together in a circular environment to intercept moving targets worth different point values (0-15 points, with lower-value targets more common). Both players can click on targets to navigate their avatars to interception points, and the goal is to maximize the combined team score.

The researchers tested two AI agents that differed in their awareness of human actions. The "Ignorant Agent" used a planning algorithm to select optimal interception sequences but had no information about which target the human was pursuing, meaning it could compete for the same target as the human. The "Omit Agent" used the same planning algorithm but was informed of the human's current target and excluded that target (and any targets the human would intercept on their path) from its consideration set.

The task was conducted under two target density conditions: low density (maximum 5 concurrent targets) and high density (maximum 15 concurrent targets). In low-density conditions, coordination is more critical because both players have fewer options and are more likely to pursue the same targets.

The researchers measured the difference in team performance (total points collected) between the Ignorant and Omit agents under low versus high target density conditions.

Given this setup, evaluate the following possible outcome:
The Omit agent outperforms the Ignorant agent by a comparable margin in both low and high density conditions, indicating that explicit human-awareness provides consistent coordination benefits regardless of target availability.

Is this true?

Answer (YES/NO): NO